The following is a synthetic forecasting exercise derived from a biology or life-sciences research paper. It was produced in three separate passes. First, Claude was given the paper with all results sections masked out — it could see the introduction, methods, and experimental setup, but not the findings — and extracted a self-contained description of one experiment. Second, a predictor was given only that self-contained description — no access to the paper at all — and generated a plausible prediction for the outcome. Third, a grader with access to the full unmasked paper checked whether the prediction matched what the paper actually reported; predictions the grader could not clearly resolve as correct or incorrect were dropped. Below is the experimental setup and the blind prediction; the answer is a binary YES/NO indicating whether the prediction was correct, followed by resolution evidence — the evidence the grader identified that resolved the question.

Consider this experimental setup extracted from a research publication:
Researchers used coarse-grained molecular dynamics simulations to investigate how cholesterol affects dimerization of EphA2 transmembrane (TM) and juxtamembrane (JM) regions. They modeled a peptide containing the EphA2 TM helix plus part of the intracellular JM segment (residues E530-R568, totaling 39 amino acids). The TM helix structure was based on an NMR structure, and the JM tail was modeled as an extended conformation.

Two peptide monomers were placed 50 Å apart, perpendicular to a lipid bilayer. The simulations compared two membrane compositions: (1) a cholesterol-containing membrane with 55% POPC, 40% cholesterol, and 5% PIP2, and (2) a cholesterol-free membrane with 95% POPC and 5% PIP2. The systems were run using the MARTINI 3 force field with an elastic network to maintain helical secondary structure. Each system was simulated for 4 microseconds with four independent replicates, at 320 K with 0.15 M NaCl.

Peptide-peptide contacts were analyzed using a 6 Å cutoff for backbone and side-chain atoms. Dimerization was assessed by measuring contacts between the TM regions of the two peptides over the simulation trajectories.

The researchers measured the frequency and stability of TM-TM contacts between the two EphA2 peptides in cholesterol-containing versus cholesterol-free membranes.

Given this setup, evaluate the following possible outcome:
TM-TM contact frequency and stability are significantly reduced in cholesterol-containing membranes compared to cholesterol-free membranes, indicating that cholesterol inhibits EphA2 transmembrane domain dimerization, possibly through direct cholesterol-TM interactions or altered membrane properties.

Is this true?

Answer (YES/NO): NO